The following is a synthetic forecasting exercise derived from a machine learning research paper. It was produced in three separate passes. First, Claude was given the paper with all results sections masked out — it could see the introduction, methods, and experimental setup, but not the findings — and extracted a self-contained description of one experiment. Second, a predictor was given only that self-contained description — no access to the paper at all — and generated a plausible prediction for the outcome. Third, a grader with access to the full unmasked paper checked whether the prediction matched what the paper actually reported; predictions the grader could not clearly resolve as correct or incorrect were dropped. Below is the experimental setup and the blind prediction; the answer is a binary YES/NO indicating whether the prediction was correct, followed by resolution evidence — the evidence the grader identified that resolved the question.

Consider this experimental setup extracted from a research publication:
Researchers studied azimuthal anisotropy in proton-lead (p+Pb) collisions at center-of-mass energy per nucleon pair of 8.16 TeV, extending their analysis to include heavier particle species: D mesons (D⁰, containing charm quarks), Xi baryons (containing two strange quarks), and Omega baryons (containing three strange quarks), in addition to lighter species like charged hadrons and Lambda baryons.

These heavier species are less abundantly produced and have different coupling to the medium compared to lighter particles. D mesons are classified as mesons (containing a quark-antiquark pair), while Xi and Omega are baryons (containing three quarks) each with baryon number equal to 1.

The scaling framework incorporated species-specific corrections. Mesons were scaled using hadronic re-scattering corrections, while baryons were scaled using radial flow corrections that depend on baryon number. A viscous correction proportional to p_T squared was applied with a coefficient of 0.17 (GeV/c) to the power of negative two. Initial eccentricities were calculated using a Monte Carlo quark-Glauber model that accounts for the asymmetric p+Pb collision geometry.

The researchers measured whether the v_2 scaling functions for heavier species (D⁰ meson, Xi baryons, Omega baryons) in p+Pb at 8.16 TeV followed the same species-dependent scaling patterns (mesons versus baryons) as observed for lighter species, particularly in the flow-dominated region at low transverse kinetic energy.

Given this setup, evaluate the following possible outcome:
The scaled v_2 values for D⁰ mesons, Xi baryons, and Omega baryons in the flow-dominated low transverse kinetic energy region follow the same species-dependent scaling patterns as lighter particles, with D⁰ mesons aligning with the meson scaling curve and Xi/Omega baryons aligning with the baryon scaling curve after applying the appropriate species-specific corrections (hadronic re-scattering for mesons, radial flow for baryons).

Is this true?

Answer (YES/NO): YES